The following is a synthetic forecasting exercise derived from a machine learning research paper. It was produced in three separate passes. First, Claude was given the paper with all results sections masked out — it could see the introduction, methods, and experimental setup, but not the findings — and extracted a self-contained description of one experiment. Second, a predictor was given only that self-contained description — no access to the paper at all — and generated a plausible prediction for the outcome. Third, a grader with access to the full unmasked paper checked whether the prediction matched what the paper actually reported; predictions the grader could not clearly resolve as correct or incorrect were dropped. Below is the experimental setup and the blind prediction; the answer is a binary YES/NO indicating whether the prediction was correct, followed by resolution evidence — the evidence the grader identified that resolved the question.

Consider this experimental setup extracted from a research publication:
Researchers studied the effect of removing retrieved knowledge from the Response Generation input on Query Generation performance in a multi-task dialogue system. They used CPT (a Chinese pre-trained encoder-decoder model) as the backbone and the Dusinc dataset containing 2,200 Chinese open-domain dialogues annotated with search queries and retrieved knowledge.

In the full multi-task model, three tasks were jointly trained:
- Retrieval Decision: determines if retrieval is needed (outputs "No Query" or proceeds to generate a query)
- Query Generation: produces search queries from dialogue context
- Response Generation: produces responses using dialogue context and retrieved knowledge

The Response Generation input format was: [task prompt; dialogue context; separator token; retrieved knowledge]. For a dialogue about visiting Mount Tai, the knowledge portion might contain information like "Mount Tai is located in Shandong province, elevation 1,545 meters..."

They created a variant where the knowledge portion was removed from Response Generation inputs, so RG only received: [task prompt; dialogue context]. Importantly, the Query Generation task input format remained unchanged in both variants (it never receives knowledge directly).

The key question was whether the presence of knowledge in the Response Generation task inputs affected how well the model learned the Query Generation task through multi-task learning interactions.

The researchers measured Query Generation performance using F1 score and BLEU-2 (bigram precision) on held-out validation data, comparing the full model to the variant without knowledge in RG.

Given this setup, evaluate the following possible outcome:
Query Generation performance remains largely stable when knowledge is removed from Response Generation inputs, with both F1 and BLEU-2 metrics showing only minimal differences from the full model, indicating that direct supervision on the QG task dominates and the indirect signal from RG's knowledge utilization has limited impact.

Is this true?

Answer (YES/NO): NO